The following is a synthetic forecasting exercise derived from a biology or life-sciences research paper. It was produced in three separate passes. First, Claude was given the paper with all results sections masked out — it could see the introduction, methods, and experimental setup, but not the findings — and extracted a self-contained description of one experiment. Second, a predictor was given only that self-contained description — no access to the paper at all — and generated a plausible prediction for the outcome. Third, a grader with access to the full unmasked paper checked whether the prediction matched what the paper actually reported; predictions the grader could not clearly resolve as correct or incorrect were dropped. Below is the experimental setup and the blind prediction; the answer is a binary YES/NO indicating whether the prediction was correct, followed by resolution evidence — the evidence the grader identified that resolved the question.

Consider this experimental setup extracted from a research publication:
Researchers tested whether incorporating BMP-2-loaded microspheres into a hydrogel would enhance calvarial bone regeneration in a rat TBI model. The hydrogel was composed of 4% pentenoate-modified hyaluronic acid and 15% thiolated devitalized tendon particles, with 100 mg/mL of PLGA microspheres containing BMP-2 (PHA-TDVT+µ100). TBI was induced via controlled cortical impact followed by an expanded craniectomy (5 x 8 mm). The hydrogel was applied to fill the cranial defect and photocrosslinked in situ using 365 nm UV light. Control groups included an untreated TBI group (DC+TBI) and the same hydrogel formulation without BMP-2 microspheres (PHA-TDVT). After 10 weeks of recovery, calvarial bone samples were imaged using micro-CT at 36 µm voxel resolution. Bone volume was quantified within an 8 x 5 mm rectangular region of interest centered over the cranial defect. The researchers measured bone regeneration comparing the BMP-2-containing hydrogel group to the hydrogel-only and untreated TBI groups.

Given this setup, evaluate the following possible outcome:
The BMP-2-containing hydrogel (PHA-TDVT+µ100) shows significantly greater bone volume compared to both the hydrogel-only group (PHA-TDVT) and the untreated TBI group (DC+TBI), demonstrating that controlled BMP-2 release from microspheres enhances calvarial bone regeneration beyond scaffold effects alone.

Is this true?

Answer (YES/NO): NO